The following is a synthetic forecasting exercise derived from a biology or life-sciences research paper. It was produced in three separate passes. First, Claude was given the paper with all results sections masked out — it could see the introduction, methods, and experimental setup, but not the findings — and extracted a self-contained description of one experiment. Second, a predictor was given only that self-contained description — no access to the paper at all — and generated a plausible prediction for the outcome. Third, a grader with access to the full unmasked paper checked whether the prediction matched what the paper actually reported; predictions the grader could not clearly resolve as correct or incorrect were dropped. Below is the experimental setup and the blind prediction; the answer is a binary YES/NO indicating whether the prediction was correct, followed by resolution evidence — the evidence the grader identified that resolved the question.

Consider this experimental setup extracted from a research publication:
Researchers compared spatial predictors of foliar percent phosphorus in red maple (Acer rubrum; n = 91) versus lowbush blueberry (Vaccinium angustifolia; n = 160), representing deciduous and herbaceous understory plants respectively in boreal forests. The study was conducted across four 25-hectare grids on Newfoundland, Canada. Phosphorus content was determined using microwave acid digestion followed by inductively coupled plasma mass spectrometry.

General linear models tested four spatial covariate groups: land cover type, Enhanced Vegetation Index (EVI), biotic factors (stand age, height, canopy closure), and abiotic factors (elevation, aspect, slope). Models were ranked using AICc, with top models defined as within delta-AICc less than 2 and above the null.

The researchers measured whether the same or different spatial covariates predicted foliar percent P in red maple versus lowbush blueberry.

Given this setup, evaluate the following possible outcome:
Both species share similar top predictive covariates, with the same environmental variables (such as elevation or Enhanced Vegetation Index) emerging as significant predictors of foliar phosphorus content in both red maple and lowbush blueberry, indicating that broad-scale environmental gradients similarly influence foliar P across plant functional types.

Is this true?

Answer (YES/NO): NO